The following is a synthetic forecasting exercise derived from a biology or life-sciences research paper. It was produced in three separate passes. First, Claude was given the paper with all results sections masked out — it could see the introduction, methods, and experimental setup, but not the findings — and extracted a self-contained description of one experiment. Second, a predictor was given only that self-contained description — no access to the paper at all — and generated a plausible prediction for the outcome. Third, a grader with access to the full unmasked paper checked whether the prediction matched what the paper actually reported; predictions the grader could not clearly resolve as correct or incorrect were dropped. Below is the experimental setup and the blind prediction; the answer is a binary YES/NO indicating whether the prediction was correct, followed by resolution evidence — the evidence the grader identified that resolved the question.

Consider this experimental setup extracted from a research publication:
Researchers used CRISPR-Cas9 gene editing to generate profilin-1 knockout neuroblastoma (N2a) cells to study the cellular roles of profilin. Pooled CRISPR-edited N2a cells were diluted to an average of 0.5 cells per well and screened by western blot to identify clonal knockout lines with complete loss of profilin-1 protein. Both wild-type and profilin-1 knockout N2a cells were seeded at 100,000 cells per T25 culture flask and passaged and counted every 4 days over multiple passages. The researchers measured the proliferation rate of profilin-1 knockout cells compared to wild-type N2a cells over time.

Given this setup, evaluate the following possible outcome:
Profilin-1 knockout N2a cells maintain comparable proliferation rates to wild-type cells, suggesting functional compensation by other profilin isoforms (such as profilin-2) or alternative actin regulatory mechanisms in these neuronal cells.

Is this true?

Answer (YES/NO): NO